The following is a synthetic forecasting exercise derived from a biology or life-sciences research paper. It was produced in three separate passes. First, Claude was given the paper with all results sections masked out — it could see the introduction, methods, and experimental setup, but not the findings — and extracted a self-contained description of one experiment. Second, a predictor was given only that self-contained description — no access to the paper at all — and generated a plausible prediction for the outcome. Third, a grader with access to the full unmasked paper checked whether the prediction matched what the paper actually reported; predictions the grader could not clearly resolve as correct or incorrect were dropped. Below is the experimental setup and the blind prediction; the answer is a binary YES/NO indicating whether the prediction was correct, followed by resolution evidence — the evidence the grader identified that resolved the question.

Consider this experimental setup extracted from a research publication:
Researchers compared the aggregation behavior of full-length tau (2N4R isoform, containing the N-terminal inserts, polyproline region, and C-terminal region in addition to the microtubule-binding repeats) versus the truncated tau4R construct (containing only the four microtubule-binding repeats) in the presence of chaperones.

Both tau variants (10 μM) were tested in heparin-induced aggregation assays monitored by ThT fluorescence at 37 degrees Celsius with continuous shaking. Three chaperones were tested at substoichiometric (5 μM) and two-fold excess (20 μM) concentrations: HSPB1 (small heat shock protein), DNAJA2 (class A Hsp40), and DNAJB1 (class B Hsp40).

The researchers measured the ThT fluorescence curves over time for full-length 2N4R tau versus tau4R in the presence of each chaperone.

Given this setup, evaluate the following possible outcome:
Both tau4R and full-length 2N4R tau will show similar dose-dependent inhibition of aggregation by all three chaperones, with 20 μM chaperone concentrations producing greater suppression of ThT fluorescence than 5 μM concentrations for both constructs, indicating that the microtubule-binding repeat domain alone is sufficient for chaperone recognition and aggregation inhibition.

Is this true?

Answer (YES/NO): YES